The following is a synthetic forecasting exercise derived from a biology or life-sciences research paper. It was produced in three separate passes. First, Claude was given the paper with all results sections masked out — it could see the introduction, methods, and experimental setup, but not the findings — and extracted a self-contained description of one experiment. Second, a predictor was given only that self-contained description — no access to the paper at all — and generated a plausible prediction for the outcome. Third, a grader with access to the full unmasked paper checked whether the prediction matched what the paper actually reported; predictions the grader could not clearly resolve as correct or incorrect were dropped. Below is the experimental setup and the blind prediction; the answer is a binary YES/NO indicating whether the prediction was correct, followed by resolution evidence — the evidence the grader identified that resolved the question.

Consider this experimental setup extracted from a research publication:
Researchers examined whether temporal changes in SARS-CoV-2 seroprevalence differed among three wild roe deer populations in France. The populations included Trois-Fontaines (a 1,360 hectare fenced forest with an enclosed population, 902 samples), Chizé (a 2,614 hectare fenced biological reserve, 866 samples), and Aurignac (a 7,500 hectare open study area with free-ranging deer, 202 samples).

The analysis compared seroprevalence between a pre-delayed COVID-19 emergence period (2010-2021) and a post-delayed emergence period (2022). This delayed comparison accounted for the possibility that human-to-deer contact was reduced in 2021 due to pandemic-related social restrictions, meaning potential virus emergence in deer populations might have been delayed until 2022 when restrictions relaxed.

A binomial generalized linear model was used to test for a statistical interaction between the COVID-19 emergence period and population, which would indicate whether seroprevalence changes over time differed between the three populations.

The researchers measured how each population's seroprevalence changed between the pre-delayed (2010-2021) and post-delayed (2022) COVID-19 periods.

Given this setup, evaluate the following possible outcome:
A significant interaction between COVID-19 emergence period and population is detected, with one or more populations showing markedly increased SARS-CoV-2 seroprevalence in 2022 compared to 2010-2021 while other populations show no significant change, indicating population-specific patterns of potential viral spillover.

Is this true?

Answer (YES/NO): NO